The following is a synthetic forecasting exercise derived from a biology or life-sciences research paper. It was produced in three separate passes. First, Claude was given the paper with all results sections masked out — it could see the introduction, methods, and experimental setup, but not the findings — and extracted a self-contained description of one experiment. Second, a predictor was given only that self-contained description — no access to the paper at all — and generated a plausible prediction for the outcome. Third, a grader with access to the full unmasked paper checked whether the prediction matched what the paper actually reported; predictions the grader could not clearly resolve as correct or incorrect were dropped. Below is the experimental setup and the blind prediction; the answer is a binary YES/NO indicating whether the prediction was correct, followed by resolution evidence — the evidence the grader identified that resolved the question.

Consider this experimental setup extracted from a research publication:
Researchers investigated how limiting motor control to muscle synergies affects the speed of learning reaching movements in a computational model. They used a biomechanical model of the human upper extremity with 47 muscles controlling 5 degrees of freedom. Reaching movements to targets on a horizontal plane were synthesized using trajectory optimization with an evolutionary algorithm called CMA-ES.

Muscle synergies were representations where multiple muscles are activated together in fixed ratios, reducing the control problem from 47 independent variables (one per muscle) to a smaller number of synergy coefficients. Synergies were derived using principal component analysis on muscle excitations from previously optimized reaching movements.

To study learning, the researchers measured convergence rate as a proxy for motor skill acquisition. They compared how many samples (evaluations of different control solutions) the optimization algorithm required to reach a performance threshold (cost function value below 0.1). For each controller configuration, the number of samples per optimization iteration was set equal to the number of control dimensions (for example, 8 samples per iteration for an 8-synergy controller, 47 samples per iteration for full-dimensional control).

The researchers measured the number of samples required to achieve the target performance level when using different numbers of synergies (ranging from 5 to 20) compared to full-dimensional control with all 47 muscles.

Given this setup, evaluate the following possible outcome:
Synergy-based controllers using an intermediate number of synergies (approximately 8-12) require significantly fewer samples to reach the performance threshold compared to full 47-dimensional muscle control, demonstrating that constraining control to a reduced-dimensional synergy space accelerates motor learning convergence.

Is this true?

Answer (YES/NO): YES